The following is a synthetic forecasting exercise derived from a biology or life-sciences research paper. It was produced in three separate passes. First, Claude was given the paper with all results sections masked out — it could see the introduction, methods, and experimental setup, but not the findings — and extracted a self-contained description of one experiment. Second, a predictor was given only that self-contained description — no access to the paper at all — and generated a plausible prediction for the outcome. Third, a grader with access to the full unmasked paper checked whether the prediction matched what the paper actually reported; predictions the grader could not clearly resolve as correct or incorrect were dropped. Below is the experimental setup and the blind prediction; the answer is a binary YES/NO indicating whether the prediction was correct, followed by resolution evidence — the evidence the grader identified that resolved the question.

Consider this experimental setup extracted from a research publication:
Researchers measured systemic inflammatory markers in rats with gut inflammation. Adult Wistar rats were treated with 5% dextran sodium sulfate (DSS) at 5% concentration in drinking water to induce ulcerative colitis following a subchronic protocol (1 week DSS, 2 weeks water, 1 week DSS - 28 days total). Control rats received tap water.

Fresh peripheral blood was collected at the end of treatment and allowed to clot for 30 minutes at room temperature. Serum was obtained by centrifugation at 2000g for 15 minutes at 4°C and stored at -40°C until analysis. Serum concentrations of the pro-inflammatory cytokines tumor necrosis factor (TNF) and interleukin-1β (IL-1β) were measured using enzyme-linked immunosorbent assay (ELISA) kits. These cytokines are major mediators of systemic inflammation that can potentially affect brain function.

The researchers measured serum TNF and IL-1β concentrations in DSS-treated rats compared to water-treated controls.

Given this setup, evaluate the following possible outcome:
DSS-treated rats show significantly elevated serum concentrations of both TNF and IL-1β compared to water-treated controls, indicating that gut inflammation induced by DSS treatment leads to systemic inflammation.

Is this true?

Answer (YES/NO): YES